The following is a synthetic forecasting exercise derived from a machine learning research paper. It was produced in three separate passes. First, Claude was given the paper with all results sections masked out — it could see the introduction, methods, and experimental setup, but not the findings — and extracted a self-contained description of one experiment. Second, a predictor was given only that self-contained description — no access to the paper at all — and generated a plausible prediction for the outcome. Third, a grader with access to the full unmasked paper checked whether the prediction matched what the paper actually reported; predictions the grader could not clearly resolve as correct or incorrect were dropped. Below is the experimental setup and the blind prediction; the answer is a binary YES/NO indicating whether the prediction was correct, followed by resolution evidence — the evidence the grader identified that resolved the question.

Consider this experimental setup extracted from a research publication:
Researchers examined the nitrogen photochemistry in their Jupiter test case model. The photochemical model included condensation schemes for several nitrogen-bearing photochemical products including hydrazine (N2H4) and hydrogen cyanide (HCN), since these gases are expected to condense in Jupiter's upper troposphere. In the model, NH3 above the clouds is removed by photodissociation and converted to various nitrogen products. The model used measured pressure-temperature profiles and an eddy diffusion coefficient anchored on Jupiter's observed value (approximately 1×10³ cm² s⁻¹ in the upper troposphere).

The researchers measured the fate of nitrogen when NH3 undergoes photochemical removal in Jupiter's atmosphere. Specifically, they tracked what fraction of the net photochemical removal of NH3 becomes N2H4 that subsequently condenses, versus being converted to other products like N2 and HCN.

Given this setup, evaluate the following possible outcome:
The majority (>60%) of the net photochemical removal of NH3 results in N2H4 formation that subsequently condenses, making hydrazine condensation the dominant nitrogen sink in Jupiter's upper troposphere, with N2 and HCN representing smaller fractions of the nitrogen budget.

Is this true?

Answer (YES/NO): YES